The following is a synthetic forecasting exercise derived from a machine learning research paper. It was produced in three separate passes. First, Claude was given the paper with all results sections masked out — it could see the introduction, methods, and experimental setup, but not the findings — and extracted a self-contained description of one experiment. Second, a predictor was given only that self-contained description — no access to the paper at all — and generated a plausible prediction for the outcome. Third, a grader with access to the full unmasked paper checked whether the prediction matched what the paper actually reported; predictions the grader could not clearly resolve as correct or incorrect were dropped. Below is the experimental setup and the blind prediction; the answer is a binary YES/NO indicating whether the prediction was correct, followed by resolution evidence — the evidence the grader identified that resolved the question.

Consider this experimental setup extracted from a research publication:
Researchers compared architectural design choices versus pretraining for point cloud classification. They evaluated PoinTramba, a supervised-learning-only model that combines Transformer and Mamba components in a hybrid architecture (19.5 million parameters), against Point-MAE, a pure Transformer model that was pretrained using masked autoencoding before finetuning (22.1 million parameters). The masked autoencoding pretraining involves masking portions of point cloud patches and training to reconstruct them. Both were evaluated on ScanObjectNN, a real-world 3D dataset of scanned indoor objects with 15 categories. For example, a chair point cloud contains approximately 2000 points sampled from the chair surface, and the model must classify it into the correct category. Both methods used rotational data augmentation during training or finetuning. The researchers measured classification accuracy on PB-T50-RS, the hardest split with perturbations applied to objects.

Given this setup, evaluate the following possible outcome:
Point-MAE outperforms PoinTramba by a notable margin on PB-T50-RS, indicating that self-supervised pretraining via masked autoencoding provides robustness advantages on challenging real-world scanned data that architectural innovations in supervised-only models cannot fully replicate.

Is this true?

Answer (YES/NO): NO